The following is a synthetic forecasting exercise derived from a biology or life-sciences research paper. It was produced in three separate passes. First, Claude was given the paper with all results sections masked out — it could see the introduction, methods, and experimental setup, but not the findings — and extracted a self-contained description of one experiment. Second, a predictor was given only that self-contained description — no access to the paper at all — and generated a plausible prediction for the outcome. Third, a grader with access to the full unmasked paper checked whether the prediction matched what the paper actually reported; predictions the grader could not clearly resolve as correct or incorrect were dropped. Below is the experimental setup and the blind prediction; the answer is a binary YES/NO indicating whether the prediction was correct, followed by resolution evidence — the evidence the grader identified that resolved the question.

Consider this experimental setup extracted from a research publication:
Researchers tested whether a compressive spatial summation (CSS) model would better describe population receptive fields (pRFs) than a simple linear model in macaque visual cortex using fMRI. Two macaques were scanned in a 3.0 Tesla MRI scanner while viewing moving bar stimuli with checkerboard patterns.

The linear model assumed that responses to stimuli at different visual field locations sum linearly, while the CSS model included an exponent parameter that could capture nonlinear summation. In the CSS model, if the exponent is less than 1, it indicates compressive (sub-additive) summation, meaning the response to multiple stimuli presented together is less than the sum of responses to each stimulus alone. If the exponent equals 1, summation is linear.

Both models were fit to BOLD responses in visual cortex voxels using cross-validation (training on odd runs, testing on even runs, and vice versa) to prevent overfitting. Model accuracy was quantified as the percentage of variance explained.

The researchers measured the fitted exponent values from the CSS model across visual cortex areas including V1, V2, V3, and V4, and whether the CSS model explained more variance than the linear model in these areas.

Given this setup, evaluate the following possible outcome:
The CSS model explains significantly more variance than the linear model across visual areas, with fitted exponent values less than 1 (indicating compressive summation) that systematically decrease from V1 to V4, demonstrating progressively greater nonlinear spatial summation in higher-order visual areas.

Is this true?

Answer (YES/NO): NO